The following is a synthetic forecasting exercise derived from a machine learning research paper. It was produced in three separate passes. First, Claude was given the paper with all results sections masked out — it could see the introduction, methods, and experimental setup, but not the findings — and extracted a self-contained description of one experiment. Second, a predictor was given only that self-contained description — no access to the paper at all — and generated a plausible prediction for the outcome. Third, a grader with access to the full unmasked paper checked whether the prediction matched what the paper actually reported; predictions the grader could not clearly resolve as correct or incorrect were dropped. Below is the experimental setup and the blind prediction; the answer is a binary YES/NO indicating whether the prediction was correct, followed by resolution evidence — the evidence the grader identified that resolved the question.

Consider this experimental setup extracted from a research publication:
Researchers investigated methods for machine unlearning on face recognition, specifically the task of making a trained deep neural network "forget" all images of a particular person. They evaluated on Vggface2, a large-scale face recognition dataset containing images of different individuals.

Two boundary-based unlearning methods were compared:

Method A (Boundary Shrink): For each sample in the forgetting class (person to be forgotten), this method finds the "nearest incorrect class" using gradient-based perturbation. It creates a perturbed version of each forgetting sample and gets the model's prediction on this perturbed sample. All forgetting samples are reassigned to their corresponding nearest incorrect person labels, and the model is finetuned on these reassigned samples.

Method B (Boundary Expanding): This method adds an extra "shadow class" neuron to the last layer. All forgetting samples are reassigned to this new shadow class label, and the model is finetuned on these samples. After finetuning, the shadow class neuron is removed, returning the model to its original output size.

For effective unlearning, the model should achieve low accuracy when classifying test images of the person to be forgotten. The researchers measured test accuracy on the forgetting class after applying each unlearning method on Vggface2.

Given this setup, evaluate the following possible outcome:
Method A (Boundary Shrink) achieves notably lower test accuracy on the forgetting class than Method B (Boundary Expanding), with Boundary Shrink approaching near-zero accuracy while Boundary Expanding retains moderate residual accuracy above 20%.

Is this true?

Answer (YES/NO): NO